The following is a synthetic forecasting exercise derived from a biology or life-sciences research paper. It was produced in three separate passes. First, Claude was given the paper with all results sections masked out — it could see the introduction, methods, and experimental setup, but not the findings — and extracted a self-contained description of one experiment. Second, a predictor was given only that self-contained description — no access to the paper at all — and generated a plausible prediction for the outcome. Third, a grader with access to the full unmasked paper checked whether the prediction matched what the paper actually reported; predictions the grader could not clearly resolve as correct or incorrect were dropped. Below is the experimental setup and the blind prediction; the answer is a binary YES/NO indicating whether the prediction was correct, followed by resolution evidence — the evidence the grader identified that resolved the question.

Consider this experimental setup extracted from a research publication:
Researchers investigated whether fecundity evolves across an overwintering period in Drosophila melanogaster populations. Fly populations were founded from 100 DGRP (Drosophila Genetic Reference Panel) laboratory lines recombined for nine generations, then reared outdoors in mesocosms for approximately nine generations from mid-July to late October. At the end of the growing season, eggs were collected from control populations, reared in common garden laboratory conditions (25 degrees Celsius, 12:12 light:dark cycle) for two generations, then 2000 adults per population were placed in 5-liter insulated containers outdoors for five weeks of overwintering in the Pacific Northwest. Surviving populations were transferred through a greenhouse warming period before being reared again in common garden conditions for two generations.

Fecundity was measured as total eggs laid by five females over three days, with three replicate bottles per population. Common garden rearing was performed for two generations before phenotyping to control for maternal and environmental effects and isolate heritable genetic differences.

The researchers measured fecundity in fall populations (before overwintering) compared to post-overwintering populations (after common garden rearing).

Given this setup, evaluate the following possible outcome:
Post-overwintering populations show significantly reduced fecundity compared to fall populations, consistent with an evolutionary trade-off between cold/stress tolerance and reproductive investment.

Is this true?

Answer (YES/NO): NO